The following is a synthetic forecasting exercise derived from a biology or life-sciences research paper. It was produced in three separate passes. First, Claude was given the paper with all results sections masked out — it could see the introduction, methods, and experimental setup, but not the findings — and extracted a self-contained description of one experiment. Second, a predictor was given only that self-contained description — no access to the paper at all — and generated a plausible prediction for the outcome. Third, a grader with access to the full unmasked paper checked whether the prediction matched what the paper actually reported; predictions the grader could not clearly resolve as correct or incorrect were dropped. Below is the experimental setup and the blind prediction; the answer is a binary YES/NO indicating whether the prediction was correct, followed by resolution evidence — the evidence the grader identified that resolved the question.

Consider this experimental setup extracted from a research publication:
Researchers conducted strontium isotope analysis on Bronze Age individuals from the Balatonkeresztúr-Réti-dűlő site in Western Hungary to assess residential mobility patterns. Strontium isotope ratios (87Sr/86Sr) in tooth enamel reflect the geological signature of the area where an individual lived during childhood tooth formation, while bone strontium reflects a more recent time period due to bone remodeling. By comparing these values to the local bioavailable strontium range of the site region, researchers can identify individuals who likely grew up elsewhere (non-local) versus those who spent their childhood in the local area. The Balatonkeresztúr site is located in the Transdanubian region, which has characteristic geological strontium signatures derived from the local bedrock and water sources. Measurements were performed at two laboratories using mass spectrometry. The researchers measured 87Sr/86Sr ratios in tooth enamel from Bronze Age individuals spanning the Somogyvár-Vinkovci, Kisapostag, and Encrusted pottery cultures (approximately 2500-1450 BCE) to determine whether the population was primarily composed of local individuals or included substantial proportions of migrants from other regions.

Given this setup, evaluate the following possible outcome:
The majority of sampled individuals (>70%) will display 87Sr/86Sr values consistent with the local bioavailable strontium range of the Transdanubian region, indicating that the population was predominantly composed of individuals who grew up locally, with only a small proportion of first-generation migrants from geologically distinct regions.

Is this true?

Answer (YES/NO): YES